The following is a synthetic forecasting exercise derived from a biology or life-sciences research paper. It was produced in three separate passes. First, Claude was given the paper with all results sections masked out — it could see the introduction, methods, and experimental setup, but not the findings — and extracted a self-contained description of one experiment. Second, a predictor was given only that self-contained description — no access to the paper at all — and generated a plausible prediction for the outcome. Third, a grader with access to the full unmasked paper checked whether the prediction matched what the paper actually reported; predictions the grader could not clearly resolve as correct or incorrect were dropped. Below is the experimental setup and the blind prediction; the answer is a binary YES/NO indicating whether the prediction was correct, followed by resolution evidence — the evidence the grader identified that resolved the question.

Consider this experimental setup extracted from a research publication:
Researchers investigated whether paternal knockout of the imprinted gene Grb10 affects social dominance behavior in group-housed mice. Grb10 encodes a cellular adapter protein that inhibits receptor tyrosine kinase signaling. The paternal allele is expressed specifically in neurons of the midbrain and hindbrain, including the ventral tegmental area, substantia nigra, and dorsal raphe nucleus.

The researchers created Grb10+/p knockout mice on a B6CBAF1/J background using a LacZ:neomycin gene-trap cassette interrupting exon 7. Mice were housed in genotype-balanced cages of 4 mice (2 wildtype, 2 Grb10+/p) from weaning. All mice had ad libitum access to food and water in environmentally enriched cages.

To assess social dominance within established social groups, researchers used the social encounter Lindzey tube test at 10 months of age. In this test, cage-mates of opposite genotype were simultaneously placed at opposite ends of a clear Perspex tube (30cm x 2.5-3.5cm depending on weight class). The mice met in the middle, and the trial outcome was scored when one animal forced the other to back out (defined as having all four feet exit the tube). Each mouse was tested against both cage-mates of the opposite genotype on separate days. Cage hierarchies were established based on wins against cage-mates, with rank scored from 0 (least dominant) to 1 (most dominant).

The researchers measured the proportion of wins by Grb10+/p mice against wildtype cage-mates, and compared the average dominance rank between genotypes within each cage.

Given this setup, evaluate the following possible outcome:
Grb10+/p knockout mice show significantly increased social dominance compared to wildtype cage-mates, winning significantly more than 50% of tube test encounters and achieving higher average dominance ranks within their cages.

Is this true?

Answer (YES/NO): NO